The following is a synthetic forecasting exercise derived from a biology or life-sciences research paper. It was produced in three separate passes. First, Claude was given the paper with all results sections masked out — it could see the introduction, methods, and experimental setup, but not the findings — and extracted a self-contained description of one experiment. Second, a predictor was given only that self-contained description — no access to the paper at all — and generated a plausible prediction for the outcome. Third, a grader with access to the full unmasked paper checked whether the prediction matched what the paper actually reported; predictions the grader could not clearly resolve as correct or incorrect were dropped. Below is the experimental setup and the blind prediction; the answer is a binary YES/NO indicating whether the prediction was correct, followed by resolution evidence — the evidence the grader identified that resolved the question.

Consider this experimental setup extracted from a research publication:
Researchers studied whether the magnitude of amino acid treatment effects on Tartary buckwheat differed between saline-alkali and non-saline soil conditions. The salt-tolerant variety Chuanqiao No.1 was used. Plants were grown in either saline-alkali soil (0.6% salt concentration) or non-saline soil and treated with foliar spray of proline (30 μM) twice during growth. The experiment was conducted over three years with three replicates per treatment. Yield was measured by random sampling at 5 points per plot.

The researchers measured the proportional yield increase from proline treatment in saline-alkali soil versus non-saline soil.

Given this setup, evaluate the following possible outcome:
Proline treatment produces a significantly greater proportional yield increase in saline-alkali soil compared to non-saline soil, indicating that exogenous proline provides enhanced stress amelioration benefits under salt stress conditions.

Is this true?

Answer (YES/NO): YES